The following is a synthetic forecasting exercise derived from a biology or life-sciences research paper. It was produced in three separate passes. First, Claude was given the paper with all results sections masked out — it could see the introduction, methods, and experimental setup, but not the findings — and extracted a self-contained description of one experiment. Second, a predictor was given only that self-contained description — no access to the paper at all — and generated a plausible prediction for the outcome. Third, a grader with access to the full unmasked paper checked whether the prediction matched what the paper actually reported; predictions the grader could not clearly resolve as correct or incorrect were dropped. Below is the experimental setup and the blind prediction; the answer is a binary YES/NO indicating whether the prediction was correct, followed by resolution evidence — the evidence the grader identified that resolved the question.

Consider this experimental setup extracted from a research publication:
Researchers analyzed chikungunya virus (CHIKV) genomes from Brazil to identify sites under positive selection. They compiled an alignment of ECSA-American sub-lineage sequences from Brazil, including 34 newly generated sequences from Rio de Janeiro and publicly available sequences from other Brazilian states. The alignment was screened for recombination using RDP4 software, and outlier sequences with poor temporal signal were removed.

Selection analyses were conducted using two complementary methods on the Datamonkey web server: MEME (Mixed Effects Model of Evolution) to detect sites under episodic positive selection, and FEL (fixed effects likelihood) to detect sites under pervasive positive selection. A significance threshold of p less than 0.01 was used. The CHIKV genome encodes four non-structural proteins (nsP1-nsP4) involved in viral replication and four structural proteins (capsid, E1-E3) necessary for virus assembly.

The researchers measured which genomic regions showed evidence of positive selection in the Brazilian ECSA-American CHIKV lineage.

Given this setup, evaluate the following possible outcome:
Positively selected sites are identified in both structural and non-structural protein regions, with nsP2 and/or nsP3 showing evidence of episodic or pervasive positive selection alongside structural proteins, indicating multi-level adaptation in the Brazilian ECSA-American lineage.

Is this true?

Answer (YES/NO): NO